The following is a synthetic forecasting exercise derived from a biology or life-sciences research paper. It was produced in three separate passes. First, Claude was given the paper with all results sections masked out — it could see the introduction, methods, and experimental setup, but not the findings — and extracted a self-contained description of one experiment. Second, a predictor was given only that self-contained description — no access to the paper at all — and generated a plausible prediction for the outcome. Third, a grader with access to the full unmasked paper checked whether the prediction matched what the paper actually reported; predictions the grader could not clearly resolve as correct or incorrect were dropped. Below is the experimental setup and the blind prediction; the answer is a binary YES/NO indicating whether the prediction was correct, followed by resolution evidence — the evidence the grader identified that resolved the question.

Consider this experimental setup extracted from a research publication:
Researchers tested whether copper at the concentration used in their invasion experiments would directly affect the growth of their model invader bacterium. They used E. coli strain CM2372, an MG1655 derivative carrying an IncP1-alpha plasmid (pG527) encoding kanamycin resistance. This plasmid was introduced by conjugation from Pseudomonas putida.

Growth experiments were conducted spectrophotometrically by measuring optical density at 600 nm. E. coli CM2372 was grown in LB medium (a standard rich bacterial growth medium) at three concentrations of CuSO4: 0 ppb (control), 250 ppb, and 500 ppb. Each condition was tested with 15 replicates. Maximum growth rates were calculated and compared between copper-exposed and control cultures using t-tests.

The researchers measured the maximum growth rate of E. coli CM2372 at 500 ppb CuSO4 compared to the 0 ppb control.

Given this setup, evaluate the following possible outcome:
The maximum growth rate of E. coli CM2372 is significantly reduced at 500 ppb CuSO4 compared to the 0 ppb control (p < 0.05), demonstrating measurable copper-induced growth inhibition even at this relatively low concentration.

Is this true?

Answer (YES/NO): NO